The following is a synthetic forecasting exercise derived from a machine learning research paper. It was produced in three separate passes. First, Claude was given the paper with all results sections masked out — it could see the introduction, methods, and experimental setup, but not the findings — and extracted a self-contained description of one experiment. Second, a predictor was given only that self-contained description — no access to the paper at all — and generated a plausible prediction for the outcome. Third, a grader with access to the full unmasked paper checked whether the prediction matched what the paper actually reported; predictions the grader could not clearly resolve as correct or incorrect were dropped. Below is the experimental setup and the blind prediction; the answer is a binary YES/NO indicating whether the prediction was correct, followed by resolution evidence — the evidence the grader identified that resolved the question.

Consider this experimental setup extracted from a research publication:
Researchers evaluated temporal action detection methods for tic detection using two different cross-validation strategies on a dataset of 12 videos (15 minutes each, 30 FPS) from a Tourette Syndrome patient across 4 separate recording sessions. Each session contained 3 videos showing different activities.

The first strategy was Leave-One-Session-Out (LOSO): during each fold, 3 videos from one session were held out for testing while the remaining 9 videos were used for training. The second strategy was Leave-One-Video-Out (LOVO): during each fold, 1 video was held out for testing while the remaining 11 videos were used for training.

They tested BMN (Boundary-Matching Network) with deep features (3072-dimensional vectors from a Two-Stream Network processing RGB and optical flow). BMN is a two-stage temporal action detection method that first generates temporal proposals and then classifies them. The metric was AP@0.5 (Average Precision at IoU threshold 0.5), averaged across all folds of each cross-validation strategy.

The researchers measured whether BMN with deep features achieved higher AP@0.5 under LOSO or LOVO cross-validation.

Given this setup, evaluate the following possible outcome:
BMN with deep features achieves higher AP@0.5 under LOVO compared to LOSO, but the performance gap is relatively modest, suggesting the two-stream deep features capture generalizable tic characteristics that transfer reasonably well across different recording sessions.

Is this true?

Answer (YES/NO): NO